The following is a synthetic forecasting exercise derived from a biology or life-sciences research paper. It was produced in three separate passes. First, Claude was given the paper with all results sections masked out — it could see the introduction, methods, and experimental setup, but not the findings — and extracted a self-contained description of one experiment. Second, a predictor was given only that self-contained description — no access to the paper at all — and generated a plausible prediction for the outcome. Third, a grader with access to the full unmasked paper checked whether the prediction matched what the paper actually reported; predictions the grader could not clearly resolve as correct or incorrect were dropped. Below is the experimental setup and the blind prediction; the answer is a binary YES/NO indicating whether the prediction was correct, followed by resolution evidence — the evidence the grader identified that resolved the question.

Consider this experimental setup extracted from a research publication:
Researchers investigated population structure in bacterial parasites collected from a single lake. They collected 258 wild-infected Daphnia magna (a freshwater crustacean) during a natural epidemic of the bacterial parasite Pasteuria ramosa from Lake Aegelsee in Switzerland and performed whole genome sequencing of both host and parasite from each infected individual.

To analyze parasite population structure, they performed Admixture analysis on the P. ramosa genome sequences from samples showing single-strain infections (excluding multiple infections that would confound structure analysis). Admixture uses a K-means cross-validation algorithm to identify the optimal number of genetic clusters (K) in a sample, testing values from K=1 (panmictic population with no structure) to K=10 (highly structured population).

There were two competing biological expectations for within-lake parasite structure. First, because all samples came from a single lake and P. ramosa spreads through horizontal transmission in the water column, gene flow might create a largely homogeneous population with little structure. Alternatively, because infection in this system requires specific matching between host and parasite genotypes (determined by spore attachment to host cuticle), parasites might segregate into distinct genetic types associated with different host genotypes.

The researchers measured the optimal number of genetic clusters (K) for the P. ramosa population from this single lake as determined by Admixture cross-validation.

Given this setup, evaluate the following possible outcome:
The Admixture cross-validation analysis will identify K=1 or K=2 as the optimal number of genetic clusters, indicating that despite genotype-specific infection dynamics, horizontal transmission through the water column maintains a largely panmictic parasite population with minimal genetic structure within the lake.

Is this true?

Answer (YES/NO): NO